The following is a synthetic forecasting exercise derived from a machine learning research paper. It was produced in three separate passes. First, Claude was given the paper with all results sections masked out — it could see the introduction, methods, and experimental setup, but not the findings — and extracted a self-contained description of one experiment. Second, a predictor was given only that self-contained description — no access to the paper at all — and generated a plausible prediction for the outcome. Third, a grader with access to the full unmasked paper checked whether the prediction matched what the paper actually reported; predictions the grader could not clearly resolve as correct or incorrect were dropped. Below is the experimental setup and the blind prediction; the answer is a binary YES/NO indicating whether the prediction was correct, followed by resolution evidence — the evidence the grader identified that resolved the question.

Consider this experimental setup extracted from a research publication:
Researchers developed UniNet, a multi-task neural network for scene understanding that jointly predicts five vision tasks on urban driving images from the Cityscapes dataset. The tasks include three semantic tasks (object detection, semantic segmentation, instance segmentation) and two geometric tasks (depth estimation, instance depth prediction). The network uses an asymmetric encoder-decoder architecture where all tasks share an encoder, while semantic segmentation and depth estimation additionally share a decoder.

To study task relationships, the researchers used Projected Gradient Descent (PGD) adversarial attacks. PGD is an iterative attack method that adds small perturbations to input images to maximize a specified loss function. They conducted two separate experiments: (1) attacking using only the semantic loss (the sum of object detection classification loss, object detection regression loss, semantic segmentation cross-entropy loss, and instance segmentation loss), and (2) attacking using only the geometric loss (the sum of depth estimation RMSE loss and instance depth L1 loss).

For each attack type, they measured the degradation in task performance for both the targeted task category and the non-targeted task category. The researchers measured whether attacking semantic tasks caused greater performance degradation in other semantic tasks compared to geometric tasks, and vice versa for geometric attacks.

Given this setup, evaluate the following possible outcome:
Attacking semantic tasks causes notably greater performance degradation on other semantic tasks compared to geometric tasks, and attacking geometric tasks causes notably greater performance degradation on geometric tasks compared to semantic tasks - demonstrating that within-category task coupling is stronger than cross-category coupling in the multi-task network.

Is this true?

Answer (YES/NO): YES